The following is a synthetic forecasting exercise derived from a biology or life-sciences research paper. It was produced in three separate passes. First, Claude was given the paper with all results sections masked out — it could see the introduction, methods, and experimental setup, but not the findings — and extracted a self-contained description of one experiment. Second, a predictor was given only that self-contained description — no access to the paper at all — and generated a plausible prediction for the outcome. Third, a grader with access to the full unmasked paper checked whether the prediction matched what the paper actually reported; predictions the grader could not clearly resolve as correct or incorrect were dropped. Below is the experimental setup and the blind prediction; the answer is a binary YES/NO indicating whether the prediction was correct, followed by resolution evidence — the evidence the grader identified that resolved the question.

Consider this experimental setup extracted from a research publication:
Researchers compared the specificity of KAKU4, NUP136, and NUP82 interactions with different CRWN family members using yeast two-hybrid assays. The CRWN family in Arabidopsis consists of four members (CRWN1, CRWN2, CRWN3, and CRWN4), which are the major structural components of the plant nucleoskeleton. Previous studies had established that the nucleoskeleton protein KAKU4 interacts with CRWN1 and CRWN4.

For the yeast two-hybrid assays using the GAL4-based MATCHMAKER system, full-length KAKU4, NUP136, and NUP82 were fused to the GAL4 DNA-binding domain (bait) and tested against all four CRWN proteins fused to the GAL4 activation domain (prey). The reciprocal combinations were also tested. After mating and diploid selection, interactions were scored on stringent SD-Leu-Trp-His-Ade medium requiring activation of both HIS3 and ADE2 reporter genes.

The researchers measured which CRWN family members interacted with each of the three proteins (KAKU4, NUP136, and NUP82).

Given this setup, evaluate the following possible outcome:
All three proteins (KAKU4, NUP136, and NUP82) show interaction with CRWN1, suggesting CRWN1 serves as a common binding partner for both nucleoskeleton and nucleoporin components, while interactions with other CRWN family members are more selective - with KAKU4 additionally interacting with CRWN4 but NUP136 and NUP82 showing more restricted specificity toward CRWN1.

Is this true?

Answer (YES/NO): NO